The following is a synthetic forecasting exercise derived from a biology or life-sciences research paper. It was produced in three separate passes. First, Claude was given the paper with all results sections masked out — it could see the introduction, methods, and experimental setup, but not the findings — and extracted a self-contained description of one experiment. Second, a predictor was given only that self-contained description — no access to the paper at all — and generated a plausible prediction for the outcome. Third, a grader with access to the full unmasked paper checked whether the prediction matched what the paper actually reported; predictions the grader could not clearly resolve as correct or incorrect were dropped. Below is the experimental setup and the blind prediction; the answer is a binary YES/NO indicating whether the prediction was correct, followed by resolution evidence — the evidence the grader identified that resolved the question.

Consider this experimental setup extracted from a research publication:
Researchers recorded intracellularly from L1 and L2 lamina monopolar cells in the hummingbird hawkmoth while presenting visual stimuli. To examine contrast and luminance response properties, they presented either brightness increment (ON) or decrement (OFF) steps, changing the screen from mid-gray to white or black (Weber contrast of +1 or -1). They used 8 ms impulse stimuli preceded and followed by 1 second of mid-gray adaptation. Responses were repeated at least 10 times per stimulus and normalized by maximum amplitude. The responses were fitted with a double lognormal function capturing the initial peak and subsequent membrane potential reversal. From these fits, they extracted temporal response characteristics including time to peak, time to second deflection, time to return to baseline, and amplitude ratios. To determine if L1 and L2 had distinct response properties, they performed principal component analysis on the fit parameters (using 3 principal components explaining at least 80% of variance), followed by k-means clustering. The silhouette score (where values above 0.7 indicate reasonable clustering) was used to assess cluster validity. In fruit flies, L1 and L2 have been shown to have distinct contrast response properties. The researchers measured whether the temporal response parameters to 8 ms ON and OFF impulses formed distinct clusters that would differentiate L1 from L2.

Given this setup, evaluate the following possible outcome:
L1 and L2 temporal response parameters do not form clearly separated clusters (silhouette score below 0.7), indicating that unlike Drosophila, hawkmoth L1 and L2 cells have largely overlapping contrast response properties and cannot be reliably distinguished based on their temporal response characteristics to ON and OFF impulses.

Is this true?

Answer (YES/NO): YES